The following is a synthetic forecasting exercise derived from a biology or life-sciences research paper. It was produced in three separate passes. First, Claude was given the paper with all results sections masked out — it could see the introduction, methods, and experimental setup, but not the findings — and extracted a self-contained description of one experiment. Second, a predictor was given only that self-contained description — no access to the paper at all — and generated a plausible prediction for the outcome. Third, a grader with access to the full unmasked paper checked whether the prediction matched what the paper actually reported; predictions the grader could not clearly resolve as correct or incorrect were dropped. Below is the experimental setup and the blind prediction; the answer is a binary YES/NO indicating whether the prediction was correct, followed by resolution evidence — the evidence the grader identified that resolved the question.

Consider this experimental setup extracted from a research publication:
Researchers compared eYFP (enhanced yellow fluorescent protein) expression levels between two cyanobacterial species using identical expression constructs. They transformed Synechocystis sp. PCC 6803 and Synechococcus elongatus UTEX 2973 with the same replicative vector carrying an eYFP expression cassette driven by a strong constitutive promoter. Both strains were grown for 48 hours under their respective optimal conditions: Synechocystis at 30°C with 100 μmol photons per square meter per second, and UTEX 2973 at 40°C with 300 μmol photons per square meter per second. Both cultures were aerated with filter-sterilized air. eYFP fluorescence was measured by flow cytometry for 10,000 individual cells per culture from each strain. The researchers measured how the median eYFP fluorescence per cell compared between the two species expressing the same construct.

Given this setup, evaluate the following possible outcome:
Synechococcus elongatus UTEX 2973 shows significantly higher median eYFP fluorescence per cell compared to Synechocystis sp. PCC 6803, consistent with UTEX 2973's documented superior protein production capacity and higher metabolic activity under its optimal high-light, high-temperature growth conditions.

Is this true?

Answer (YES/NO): YES